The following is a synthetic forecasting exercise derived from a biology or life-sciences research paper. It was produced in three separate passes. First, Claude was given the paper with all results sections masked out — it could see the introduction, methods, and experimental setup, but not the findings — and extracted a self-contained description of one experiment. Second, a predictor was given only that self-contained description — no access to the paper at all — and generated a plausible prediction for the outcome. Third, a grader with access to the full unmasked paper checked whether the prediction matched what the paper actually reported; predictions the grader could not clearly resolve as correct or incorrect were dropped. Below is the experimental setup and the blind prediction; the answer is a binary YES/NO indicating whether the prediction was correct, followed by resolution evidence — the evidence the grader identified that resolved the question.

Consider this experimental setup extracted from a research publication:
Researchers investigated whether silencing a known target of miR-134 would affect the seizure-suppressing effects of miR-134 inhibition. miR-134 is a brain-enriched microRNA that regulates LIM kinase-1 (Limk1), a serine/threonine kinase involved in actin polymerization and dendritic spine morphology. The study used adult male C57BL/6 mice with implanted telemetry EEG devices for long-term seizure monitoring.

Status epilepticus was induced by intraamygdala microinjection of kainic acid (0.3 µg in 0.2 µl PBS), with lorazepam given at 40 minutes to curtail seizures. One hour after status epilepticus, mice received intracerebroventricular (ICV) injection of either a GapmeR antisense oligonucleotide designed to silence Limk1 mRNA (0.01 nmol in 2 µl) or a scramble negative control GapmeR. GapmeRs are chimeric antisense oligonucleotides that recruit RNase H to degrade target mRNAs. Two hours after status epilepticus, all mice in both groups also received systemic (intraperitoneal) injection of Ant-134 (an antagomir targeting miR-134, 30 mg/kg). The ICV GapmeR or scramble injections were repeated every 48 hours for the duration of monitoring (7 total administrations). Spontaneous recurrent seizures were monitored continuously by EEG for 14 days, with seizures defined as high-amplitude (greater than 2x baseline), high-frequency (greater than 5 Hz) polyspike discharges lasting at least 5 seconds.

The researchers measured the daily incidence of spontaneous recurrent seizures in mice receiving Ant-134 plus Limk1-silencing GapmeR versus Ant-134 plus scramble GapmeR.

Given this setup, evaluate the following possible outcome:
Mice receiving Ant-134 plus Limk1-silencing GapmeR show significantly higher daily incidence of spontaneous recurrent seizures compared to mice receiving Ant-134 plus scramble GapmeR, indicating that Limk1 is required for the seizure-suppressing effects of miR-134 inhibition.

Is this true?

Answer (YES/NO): YES